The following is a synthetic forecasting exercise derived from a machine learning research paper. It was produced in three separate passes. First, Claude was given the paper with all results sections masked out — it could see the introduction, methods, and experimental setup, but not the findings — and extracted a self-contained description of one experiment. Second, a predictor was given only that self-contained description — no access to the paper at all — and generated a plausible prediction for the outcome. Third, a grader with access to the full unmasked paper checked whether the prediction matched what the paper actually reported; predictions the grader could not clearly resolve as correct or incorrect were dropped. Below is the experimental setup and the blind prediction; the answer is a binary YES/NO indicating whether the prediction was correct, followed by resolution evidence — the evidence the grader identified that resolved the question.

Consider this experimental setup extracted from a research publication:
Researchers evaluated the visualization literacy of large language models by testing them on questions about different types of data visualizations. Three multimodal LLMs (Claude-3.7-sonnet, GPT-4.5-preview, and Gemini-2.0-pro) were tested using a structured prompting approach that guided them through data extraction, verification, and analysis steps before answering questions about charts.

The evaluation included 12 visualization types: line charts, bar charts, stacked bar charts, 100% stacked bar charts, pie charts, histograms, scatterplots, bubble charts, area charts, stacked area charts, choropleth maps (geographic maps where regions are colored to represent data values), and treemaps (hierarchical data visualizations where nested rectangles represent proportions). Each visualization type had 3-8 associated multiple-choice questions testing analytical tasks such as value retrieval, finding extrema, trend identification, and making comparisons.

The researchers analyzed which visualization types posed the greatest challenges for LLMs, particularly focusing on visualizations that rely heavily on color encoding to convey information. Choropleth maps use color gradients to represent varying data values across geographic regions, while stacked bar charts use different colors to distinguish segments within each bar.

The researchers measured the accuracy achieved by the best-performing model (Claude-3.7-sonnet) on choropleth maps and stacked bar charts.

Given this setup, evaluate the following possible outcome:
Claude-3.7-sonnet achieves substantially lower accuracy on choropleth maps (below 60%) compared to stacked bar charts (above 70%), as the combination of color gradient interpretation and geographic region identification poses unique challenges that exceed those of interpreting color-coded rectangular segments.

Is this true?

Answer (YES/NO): NO